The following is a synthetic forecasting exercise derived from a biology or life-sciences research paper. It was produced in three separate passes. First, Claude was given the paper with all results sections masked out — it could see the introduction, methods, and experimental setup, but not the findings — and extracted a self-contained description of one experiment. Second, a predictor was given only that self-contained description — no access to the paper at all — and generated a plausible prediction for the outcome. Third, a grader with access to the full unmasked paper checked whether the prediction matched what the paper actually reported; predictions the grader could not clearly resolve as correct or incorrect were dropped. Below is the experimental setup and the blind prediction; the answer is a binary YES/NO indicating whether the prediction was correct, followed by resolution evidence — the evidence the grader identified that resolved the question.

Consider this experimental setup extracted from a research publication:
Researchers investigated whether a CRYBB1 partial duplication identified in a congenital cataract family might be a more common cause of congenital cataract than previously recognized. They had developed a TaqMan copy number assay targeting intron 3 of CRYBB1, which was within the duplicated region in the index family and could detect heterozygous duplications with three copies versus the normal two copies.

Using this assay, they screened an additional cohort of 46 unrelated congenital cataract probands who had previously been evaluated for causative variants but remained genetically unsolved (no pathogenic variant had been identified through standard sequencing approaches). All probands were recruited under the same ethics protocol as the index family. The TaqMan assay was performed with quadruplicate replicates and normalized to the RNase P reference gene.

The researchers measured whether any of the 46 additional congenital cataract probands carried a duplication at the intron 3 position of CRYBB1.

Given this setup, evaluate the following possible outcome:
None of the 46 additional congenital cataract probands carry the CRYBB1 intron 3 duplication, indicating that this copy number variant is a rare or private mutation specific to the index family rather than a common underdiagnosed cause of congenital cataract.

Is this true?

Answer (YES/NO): YES